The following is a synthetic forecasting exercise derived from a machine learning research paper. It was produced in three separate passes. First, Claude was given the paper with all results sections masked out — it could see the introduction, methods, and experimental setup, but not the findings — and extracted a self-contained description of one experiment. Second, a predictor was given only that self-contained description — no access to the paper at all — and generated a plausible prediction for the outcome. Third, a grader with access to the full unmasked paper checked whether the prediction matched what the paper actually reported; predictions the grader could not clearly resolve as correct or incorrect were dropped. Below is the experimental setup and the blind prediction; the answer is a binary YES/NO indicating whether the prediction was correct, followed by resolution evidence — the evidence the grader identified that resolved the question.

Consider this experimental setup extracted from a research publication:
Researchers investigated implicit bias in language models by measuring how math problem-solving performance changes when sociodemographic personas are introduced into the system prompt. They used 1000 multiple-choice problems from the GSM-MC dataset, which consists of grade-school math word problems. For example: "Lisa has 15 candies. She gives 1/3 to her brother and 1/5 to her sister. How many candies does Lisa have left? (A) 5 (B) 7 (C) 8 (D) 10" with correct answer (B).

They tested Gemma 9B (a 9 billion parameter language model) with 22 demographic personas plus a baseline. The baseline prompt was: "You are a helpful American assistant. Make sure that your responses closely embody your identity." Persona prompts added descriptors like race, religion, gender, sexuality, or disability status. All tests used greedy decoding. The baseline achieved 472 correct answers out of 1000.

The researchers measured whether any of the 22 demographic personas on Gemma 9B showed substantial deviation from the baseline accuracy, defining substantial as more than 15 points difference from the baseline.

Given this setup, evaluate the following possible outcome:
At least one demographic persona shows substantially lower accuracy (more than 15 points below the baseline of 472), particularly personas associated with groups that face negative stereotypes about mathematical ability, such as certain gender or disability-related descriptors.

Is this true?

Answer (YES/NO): NO